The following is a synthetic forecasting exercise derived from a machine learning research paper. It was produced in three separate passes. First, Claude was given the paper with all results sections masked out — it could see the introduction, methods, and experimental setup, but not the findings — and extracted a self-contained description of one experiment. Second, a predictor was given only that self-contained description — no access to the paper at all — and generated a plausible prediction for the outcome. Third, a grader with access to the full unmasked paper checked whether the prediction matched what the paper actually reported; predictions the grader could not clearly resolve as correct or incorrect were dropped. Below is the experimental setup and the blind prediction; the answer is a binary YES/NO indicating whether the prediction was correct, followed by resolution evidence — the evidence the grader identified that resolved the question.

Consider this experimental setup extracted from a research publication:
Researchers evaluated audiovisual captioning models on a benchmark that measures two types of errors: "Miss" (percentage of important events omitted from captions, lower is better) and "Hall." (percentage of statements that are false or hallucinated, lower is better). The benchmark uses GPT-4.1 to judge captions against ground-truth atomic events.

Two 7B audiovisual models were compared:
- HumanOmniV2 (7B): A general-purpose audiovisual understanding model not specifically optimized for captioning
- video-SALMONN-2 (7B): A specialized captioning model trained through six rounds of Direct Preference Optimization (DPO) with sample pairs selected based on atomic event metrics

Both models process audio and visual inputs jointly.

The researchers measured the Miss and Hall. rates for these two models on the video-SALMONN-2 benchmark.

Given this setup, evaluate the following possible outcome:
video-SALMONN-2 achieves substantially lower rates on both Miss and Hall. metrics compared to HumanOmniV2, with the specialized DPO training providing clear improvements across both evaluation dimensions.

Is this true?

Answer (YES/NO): NO